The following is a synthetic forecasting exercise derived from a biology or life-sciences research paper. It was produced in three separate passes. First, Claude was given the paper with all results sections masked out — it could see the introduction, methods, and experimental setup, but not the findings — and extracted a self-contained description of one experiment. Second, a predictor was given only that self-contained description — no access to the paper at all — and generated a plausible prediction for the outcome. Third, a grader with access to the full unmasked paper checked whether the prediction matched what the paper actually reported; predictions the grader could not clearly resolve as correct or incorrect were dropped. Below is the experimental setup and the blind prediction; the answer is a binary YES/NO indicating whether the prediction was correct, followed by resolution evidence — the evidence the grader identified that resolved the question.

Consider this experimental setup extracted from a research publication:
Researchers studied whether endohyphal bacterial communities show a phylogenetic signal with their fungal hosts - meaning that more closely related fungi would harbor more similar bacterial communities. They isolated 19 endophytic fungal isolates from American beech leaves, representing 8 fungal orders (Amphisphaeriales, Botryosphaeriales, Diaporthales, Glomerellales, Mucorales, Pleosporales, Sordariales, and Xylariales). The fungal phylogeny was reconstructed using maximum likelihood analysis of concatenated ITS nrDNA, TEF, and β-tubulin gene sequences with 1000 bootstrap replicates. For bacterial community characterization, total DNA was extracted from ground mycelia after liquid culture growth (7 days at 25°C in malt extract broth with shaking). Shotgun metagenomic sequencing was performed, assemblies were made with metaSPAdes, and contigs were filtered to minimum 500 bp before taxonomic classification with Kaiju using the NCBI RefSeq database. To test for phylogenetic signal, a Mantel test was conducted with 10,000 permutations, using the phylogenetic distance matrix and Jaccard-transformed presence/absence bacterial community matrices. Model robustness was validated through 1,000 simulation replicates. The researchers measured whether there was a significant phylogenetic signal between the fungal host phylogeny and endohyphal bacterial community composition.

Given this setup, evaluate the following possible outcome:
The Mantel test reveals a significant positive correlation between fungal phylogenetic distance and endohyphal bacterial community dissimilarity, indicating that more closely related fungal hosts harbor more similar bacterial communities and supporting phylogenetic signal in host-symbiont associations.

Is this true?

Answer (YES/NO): YES